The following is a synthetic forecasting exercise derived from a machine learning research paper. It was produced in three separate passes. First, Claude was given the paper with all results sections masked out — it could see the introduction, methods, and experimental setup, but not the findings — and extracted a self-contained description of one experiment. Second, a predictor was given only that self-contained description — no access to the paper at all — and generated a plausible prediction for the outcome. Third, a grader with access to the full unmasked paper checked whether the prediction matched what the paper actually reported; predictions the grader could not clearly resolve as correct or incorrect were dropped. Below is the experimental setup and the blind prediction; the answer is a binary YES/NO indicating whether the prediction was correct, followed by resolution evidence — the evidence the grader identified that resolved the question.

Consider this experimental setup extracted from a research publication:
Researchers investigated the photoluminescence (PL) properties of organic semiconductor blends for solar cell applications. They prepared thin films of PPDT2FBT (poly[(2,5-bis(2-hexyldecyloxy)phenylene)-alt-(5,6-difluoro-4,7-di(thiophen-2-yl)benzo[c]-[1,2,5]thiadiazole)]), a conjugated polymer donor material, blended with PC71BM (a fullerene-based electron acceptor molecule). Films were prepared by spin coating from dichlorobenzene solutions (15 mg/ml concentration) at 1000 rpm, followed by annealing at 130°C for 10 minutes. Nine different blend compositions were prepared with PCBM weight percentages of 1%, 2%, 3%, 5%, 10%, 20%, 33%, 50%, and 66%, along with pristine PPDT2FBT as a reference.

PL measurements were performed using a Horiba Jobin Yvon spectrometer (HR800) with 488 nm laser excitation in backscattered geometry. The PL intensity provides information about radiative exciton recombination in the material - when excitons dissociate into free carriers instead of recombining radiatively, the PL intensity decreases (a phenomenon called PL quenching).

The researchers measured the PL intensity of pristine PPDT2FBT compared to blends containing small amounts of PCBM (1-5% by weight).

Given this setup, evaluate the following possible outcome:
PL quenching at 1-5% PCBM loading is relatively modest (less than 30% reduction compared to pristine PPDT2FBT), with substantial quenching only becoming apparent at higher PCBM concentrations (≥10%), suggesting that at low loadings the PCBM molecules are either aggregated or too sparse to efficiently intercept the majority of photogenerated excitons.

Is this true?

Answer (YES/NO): NO